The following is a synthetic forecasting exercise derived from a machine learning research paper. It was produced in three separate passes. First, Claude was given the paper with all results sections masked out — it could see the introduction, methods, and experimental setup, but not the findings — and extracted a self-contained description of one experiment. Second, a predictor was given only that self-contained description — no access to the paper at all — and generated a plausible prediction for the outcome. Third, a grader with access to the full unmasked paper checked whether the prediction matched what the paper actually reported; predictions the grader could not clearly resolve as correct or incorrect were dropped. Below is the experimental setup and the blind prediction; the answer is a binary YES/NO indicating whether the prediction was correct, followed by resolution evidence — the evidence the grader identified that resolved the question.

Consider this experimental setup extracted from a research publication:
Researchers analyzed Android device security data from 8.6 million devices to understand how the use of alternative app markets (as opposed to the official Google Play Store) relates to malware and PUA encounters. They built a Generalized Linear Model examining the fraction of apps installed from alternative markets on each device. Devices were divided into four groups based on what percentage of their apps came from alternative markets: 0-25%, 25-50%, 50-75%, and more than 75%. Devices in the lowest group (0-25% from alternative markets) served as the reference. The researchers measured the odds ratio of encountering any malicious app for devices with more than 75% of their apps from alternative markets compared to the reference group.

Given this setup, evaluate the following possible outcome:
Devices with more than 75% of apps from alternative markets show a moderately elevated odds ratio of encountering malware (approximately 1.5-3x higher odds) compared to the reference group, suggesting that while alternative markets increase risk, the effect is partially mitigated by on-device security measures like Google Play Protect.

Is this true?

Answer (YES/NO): NO